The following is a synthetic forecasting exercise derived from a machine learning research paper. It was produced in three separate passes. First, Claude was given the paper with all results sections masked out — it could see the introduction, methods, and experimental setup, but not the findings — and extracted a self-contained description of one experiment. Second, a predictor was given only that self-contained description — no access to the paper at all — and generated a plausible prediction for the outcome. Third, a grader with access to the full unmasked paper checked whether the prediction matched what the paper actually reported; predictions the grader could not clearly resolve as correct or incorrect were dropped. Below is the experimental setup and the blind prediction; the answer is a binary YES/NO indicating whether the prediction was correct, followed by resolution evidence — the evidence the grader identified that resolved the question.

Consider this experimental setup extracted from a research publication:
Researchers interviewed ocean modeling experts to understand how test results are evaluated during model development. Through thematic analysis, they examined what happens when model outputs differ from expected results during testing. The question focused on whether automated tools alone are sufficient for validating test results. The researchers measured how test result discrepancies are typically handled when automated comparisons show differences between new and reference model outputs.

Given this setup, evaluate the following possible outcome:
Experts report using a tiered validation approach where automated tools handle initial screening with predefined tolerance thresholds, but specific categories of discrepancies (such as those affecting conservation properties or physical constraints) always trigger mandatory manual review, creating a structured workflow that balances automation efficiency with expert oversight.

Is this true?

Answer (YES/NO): NO